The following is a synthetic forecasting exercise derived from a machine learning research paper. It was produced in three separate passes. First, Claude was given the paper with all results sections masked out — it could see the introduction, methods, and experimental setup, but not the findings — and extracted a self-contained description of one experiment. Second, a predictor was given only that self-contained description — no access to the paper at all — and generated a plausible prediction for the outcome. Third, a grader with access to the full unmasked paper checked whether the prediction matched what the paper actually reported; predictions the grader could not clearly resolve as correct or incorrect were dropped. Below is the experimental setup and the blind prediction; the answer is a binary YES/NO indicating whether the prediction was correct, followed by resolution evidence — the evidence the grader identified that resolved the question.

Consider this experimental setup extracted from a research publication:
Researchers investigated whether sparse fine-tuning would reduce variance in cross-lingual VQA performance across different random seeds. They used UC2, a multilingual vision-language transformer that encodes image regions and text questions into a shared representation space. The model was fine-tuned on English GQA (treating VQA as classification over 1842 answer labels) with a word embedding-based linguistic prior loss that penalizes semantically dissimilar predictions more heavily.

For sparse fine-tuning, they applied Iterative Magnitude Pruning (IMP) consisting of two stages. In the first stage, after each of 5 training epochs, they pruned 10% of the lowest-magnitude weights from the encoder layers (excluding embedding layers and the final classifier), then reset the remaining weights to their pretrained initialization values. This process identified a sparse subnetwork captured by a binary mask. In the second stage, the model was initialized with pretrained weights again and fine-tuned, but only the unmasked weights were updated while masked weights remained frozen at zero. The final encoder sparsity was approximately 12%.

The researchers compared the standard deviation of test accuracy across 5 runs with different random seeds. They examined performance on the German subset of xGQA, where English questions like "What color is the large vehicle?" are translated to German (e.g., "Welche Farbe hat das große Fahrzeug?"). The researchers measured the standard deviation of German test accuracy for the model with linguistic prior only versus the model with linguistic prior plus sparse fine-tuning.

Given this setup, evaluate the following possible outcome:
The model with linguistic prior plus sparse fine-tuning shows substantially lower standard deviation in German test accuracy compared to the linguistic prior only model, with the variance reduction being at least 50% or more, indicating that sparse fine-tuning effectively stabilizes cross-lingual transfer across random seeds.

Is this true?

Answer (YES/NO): YES